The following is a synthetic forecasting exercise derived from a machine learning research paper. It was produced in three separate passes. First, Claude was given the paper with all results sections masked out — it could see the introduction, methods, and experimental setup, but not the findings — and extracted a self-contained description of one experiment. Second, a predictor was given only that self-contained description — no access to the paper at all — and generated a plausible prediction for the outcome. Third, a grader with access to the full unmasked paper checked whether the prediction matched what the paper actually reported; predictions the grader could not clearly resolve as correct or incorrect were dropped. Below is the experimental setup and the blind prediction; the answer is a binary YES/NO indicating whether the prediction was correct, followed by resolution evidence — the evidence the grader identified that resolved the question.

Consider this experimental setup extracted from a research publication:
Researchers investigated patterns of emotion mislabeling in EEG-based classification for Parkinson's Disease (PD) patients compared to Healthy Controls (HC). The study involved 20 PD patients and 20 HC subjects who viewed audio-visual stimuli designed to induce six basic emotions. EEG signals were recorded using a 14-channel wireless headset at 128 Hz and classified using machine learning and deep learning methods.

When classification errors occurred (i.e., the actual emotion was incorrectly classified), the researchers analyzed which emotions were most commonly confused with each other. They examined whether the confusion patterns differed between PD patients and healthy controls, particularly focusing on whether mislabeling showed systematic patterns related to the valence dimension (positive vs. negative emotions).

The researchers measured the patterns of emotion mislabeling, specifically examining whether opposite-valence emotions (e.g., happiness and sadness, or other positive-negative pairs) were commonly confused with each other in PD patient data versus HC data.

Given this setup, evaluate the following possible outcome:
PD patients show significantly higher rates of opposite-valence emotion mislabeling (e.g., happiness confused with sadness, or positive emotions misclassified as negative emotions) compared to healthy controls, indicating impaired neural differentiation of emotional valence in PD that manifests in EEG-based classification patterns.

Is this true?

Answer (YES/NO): YES